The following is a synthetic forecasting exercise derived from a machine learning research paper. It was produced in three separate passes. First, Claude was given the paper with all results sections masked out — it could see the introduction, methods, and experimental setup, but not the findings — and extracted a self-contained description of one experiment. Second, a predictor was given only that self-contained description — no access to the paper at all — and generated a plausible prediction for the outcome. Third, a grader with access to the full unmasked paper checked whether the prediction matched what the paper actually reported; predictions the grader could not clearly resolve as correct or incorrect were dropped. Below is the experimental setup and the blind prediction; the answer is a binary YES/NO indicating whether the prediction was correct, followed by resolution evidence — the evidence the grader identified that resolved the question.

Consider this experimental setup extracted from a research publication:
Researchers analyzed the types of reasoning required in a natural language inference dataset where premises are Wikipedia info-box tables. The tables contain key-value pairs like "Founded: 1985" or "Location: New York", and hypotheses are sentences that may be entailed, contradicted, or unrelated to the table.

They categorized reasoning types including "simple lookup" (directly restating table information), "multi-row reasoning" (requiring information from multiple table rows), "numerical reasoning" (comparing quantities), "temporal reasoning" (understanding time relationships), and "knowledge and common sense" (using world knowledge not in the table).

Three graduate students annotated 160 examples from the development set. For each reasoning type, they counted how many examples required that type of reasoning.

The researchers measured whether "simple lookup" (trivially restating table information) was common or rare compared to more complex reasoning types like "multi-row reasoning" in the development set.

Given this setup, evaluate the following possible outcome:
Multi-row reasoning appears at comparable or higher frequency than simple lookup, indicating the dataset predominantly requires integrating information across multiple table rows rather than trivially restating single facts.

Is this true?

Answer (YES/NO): YES